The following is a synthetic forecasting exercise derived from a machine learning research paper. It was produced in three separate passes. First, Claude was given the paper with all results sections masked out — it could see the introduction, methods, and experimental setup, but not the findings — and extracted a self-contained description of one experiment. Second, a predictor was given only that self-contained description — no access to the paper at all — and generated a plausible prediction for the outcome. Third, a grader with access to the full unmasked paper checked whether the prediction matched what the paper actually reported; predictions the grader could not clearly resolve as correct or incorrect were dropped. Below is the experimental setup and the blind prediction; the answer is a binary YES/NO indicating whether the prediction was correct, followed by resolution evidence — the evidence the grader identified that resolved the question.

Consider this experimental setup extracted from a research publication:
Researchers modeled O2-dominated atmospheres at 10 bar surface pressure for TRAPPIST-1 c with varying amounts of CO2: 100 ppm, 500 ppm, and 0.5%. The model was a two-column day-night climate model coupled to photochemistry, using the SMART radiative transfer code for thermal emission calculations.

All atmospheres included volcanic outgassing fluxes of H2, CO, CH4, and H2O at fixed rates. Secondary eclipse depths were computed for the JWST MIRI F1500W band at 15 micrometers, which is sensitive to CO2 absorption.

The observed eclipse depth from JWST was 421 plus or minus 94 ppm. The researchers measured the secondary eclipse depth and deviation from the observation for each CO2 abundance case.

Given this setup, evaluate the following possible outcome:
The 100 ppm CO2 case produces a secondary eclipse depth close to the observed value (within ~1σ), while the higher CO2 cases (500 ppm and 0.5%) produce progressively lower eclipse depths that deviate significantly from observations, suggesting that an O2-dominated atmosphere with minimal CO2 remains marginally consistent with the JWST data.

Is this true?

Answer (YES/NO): NO